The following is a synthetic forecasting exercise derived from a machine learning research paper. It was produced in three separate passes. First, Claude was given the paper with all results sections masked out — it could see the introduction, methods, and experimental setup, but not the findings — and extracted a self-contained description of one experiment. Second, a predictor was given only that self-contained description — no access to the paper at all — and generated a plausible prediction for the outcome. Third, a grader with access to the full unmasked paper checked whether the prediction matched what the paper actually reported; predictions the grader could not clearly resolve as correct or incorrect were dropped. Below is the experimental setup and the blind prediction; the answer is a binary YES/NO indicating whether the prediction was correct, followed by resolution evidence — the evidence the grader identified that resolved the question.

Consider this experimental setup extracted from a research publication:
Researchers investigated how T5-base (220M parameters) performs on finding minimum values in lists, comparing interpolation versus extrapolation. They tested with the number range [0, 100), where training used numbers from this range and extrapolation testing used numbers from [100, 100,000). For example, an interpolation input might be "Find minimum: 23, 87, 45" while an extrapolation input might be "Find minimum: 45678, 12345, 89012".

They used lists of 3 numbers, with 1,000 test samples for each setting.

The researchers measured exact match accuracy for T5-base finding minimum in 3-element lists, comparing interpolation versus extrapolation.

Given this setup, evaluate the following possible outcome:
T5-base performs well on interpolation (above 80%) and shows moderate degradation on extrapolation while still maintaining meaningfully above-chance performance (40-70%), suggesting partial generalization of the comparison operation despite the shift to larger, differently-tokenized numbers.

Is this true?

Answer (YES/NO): NO